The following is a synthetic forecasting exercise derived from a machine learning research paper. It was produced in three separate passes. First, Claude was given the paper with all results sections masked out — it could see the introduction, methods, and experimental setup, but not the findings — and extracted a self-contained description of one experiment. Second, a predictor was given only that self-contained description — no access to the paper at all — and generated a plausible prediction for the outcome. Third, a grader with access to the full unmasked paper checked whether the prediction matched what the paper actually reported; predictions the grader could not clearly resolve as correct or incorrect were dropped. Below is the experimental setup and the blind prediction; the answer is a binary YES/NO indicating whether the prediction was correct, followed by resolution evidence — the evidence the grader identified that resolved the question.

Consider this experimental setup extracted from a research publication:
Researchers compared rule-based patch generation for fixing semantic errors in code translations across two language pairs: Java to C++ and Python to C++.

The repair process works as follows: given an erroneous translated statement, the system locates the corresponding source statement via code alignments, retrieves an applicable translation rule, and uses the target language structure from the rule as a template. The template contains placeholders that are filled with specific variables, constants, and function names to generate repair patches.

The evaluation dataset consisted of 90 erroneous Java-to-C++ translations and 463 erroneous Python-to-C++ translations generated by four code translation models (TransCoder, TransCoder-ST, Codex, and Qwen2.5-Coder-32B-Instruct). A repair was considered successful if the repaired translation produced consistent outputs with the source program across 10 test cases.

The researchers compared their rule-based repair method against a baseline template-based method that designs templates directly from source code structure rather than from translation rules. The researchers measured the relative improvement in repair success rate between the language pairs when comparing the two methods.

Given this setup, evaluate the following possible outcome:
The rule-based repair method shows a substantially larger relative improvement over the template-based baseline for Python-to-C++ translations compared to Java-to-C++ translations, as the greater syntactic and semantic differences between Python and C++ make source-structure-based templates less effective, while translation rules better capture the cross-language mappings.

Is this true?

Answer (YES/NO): YES